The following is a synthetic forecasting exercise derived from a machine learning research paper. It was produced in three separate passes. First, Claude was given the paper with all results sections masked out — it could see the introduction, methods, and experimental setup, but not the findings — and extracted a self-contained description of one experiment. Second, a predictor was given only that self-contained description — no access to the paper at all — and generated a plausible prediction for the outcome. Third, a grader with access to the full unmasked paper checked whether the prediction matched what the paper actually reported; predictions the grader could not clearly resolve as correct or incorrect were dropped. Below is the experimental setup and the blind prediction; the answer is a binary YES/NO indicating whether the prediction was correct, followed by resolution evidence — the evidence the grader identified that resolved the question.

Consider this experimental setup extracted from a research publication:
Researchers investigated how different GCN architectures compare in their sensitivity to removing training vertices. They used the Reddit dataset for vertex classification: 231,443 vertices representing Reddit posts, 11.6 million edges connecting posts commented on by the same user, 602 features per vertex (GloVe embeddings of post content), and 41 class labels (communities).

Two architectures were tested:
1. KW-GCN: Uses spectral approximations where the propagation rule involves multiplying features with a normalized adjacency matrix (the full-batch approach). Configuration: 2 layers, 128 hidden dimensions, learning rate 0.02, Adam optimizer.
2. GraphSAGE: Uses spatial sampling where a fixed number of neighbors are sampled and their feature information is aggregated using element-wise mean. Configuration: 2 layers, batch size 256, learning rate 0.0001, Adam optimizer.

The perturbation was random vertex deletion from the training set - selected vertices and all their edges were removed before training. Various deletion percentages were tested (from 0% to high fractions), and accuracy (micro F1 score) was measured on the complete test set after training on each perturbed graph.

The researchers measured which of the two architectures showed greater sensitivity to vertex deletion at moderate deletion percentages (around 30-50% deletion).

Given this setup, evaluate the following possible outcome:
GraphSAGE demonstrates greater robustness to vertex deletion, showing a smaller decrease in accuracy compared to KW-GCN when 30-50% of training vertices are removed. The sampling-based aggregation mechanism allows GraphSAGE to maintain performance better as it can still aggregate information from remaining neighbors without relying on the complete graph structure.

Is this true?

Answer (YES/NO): YES